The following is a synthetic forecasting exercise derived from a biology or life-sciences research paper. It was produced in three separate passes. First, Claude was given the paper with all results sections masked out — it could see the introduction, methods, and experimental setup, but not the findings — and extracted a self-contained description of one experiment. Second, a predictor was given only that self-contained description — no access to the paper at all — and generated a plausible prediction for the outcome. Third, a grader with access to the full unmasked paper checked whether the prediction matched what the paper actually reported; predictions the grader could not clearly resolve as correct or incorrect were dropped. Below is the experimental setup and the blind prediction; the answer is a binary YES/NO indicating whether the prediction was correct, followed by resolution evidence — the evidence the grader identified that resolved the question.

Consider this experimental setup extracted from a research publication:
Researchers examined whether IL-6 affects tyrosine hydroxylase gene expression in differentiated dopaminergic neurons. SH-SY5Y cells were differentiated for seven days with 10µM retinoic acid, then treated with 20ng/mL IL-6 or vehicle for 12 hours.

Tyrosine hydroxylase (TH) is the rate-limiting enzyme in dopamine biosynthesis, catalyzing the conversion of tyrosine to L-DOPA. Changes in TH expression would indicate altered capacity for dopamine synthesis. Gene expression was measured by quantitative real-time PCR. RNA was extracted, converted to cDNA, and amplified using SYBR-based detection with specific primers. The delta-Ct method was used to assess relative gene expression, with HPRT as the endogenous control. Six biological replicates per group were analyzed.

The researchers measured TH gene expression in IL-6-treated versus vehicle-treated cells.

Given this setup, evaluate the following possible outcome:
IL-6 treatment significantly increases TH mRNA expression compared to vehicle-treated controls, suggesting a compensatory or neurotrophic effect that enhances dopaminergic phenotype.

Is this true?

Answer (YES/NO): NO